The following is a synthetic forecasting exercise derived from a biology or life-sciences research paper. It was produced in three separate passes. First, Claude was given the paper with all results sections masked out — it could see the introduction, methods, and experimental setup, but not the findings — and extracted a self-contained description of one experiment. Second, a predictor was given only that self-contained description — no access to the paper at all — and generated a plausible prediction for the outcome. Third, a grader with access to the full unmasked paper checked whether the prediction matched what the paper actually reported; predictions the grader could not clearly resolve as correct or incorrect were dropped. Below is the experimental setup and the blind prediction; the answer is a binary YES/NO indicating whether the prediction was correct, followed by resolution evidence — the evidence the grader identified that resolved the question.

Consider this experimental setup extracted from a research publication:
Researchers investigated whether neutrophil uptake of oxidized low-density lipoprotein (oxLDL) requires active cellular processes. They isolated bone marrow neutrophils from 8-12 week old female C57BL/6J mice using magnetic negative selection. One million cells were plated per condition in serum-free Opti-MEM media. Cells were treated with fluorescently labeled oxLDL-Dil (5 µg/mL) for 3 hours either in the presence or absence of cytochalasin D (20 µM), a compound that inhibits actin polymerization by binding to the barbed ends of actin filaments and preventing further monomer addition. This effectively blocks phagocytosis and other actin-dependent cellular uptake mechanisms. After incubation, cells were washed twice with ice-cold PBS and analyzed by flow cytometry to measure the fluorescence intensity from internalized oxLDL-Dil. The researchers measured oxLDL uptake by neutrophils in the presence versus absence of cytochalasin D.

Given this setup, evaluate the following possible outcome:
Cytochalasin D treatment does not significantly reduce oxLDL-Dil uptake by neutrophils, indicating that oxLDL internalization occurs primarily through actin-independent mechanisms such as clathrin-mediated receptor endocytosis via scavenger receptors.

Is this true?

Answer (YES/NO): NO